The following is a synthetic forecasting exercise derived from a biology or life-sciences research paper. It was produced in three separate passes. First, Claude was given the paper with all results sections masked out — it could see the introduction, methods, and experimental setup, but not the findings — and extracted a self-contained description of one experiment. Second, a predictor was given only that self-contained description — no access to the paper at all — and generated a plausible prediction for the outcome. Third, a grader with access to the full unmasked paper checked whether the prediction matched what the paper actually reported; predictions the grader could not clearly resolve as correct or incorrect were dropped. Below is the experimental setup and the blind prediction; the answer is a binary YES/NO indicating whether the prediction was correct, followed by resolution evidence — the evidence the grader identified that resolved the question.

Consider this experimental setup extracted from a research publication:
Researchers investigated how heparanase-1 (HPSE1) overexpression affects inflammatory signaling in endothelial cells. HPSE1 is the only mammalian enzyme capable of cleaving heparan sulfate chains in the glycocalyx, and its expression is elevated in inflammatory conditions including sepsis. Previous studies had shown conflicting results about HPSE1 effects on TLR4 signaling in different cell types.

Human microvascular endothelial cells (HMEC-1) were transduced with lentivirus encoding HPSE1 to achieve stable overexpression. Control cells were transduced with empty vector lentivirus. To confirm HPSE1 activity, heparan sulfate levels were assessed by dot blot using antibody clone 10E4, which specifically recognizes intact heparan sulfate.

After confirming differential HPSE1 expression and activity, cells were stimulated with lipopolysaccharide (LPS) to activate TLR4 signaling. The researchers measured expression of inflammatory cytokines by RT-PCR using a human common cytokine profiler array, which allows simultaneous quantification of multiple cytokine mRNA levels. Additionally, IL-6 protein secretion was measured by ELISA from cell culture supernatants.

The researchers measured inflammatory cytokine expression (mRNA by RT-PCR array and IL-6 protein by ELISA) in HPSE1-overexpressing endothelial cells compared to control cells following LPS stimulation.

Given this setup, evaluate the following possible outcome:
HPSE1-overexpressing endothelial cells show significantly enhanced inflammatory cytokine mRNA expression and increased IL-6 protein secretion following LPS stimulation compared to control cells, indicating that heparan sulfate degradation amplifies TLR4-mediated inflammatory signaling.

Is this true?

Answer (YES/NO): YES